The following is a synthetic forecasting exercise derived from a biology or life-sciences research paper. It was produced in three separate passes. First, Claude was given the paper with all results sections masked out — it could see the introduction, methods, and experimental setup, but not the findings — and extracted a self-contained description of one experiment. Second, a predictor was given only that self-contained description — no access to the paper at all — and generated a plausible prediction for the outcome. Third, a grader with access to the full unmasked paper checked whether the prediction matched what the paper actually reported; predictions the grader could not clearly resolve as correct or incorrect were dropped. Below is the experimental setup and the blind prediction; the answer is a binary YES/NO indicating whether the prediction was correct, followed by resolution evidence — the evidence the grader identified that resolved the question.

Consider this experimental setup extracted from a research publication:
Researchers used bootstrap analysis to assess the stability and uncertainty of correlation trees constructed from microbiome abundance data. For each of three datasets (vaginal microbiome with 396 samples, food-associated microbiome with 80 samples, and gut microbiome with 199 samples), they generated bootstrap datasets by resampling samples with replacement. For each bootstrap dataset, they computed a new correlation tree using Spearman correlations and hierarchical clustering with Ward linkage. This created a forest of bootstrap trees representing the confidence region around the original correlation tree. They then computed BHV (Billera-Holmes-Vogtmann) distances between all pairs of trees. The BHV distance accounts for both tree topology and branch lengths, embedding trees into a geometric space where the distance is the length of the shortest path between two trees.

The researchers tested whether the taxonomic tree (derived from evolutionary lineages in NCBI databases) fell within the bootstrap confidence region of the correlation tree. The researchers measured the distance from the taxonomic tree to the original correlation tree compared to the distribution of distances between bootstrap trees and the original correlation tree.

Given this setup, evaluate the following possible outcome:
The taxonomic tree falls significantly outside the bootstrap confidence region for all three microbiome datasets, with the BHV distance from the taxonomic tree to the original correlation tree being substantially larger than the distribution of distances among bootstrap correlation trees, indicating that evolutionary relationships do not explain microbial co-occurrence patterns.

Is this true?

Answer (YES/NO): YES